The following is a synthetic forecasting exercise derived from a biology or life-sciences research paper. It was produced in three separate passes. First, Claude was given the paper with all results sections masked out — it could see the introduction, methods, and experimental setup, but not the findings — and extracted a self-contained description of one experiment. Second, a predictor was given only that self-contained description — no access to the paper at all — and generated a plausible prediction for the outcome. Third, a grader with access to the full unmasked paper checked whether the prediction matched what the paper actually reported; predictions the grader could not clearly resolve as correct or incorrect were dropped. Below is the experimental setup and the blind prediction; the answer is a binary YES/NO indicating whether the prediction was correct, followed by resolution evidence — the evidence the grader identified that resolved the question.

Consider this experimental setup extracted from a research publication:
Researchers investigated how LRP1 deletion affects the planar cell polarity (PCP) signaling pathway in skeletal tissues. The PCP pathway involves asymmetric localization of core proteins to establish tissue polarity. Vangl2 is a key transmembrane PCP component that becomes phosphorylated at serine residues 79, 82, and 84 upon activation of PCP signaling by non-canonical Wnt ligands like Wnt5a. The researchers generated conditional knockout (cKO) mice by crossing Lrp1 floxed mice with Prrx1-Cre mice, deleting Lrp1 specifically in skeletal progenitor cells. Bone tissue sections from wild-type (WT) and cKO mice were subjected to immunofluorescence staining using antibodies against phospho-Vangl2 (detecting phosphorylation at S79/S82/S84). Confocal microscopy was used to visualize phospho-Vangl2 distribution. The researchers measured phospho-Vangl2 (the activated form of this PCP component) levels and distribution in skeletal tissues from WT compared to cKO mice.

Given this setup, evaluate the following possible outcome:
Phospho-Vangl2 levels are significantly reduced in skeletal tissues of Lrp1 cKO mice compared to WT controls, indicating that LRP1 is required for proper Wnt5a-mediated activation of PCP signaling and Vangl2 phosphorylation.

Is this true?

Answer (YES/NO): YES